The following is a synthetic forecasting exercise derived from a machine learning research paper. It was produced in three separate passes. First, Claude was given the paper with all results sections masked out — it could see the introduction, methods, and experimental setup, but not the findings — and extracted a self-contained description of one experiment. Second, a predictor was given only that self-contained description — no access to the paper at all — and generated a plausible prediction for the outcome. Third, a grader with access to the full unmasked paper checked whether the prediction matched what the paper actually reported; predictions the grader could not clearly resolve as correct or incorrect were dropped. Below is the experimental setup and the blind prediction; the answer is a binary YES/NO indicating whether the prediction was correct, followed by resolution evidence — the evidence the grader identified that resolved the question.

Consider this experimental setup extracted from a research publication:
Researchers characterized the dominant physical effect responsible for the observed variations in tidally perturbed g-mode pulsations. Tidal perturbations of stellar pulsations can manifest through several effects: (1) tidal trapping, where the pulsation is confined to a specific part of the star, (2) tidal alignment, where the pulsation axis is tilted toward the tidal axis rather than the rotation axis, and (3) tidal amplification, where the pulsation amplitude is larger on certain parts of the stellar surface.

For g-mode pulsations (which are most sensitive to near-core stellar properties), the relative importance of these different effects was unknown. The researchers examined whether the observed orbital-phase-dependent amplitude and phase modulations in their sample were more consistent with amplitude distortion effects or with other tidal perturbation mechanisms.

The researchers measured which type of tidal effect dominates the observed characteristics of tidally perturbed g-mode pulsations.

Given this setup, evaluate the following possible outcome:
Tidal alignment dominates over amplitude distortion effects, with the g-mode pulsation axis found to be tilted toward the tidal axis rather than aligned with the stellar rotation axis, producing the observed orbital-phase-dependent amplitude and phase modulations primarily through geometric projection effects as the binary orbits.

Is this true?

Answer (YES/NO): NO